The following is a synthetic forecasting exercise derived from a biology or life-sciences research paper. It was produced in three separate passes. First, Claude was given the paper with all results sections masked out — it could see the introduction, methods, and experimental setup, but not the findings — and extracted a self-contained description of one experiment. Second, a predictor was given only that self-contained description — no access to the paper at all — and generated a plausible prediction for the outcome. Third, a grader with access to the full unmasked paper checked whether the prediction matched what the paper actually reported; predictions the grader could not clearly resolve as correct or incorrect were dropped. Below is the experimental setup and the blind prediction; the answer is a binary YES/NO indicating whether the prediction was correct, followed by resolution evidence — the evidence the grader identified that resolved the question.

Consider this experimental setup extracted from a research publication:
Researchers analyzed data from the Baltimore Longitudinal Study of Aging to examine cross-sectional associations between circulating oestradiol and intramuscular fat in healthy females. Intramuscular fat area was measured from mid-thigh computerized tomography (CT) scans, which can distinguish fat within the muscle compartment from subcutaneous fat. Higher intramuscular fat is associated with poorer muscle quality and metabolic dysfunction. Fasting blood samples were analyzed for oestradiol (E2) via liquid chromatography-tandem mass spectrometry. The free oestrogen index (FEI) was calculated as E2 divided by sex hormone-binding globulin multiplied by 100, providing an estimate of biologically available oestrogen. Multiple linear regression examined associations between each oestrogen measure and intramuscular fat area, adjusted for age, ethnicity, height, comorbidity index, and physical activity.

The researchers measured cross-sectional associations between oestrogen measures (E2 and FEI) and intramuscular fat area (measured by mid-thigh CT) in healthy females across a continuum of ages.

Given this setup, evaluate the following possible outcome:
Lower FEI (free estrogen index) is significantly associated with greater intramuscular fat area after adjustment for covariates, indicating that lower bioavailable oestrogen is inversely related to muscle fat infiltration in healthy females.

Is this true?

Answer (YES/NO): NO